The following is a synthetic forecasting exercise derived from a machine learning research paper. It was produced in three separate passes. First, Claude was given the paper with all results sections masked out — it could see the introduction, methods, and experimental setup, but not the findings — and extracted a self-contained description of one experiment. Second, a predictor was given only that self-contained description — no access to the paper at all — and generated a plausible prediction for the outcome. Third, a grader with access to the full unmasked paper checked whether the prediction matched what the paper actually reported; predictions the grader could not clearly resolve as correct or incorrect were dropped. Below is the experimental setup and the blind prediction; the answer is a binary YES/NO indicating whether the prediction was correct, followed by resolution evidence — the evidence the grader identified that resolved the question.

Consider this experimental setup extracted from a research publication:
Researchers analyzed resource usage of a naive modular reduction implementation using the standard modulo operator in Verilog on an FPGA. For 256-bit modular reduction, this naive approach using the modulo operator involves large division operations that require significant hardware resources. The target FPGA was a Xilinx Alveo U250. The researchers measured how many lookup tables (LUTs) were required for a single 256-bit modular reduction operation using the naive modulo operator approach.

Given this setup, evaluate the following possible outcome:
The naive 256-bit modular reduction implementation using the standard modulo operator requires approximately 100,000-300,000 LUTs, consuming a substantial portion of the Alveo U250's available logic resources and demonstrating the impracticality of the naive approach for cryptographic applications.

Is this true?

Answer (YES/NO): NO